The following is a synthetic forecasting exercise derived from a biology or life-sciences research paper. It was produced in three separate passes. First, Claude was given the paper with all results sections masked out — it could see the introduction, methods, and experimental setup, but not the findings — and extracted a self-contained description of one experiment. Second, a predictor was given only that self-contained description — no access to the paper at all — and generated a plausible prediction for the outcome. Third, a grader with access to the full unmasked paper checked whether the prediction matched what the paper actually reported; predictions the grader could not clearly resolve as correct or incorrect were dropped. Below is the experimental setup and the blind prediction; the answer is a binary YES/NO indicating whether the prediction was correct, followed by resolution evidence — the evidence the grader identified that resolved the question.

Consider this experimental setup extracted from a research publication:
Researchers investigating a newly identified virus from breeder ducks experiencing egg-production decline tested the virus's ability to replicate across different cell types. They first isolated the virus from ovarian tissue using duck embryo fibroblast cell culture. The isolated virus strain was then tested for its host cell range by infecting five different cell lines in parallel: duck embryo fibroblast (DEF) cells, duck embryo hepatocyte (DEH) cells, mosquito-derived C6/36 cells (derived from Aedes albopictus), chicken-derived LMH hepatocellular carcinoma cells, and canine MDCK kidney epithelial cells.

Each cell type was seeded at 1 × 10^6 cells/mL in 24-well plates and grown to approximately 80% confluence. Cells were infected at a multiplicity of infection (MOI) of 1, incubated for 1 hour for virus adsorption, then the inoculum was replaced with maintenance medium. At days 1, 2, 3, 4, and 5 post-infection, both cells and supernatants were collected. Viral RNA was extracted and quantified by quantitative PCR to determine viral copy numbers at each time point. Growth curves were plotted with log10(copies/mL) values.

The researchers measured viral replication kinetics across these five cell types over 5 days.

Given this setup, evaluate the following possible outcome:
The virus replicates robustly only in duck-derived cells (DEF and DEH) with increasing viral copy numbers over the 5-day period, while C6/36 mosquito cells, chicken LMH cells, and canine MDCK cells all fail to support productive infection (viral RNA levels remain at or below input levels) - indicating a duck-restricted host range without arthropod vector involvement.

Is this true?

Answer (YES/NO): NO